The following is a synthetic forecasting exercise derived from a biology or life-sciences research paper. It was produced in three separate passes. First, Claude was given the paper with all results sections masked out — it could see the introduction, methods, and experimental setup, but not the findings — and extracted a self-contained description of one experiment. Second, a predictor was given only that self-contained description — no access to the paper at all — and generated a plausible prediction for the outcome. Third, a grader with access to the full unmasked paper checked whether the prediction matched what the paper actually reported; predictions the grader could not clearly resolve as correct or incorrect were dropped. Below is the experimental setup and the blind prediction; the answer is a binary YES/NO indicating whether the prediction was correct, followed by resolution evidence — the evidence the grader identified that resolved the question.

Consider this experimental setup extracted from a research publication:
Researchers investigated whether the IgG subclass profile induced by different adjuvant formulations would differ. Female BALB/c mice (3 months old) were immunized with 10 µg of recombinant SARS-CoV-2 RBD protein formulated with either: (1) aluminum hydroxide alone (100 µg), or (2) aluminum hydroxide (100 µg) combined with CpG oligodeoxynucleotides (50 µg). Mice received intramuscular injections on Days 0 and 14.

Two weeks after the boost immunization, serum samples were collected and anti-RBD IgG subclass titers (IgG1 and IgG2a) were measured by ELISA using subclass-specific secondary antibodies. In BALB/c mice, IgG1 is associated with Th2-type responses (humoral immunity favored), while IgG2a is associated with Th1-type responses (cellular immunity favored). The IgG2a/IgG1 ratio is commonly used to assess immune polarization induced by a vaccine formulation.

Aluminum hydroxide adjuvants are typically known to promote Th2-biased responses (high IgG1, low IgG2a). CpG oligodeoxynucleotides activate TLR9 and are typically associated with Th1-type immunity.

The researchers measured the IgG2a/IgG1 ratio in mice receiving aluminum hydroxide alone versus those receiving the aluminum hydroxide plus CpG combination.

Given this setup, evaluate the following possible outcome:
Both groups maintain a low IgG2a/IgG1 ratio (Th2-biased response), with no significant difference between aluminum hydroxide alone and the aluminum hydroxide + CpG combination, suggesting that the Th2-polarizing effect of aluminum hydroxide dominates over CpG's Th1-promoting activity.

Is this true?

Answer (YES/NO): NO